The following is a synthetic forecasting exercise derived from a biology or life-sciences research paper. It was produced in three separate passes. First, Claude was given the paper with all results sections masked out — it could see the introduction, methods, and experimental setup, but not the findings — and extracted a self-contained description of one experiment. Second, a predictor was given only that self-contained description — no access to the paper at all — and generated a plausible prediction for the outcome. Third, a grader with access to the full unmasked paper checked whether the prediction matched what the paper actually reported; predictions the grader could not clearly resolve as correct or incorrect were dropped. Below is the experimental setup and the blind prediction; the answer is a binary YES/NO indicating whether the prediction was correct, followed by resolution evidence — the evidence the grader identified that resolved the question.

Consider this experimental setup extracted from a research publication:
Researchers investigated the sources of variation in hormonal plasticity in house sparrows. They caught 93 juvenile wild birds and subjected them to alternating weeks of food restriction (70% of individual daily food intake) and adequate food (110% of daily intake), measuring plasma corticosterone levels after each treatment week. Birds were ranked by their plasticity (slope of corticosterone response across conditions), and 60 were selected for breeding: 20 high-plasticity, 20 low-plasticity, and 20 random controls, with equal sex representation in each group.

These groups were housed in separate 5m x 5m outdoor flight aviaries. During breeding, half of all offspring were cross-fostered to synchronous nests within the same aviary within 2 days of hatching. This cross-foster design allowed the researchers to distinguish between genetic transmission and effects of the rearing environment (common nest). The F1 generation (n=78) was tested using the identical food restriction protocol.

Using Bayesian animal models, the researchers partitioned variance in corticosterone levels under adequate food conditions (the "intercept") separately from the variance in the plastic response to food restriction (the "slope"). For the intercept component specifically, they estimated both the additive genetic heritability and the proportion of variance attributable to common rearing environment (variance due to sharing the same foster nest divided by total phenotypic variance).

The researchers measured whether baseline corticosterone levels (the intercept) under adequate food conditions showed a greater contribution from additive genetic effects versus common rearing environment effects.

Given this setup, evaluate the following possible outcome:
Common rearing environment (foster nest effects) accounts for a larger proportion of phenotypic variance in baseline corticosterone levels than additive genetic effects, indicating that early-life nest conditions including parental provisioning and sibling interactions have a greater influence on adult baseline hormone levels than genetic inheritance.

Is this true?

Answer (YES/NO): NO